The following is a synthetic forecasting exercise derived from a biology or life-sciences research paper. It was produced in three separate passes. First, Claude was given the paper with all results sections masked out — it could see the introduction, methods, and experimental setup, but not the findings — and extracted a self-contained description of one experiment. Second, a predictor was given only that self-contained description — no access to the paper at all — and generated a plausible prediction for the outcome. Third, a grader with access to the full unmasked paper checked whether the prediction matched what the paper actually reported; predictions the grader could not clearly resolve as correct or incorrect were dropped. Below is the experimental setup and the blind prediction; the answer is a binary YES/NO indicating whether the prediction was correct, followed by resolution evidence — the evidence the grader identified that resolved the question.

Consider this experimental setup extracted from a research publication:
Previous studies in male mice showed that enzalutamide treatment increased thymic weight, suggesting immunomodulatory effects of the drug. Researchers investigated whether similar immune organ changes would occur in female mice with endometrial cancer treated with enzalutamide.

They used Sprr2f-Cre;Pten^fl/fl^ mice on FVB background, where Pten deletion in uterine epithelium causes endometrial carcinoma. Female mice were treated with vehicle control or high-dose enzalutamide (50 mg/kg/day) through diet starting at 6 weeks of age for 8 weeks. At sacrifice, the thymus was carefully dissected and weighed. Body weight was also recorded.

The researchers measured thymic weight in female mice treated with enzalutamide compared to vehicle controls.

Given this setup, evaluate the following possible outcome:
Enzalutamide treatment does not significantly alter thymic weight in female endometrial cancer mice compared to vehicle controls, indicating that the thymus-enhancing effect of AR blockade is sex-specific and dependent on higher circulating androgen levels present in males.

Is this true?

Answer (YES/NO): YES